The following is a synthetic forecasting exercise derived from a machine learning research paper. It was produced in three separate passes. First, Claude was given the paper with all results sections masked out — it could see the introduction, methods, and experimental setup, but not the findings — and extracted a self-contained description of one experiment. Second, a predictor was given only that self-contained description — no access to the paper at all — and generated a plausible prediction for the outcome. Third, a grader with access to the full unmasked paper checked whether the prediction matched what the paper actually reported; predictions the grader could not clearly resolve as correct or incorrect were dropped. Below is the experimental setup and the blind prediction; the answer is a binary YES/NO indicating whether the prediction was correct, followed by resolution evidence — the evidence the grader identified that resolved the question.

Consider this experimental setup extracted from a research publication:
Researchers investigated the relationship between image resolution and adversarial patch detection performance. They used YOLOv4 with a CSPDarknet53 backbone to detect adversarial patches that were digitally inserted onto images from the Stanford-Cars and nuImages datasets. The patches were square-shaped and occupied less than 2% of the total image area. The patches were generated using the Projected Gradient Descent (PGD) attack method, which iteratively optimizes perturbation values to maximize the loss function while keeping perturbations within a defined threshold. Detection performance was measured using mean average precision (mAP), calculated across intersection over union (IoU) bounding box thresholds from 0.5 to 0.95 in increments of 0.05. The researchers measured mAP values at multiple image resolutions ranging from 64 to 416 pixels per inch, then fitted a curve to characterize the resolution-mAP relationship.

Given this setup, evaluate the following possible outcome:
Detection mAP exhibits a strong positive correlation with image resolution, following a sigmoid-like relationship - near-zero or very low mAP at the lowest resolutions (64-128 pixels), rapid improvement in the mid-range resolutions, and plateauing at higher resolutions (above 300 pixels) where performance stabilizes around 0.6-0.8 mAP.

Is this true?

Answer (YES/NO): NO